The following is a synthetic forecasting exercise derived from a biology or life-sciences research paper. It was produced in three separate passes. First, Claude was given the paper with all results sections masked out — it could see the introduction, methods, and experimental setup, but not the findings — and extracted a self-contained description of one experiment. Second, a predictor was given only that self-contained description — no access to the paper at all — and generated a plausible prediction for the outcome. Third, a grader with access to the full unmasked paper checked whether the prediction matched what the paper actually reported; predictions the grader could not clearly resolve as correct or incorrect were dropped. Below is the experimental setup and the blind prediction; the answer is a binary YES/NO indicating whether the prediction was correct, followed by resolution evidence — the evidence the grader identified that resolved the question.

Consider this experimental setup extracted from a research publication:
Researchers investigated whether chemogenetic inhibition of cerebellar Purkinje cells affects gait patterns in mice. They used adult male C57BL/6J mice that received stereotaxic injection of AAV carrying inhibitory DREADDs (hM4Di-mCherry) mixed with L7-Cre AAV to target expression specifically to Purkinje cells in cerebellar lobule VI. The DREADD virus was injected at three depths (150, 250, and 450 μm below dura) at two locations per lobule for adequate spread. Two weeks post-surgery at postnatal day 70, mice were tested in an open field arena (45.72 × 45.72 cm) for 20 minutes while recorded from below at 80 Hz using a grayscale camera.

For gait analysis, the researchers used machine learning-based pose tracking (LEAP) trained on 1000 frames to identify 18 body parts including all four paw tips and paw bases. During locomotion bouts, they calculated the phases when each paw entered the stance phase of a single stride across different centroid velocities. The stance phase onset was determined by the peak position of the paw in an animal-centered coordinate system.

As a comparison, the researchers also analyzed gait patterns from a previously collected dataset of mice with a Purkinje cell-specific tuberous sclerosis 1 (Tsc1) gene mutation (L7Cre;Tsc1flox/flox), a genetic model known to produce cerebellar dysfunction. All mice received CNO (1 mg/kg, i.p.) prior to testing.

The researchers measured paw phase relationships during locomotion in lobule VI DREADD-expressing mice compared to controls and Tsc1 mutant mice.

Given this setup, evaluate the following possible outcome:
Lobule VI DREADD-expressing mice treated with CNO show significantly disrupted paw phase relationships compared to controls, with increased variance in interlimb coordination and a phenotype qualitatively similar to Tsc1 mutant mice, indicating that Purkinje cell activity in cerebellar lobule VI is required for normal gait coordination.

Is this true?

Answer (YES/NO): NO